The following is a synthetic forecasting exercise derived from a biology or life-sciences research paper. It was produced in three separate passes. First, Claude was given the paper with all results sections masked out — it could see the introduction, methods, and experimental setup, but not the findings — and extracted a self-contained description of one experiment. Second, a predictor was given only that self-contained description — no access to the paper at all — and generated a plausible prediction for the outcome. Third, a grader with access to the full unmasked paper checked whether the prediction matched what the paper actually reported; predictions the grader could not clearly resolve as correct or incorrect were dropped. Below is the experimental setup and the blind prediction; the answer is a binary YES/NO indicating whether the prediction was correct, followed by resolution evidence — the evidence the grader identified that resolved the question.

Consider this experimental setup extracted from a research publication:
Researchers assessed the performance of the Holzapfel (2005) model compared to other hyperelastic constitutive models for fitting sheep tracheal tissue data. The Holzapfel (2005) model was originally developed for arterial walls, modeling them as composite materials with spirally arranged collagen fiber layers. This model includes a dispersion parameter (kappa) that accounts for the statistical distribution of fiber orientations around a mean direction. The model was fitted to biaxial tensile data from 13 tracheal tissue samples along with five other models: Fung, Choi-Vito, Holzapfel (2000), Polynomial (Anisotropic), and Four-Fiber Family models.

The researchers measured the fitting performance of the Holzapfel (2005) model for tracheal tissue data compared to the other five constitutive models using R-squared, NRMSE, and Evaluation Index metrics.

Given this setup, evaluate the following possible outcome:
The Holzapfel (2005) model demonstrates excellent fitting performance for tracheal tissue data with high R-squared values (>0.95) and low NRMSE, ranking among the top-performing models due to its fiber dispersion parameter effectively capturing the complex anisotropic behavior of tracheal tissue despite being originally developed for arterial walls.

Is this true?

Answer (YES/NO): NO